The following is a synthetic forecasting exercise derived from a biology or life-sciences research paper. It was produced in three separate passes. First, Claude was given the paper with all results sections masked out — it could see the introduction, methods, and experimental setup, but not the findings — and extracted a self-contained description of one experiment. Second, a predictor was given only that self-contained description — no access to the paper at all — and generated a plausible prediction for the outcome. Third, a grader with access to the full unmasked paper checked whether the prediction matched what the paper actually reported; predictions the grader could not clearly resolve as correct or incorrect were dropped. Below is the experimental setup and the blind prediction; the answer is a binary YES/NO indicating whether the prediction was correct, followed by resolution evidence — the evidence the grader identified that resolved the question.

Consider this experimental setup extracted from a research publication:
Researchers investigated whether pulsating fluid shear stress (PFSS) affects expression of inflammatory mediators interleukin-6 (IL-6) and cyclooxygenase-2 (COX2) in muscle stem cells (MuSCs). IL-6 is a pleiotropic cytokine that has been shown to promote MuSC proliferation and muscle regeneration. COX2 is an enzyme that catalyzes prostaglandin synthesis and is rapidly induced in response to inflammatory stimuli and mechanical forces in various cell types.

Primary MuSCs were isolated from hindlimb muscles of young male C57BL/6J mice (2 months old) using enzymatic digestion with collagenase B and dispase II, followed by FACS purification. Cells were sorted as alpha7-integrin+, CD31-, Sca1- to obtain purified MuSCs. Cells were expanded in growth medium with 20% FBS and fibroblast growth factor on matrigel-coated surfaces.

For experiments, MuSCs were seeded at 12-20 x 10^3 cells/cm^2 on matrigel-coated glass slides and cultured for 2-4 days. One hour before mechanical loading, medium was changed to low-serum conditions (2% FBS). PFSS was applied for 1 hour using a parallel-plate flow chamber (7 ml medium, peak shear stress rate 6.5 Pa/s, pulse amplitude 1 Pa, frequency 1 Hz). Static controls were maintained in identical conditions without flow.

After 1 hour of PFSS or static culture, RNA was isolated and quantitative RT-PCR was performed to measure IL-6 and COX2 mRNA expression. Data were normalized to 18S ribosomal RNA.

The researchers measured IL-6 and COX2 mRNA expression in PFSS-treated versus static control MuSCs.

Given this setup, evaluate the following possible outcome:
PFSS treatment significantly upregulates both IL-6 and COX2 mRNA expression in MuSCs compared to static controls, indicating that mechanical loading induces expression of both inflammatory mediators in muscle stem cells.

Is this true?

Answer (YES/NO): NO